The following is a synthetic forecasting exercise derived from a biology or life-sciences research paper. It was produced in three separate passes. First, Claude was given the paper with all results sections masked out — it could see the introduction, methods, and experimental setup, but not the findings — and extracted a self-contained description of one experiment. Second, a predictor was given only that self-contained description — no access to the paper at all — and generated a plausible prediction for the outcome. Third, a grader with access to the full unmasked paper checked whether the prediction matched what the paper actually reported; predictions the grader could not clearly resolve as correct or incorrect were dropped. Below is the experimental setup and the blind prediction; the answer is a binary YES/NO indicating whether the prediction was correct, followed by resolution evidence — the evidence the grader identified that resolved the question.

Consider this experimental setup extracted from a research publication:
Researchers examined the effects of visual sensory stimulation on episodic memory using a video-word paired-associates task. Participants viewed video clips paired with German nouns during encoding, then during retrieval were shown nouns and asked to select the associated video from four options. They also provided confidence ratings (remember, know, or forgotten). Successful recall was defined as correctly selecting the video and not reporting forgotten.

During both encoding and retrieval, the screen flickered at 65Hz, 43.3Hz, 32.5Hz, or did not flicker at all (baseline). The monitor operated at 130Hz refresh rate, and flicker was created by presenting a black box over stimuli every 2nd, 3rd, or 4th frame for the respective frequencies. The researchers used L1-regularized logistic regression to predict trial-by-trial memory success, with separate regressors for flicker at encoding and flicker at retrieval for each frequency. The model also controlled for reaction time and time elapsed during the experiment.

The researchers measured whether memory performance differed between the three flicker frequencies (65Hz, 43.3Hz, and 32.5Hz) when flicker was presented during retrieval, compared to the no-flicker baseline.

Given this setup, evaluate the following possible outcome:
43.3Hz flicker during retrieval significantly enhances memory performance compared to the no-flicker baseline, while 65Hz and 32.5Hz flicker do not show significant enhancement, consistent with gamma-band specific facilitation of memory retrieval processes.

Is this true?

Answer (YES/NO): NO